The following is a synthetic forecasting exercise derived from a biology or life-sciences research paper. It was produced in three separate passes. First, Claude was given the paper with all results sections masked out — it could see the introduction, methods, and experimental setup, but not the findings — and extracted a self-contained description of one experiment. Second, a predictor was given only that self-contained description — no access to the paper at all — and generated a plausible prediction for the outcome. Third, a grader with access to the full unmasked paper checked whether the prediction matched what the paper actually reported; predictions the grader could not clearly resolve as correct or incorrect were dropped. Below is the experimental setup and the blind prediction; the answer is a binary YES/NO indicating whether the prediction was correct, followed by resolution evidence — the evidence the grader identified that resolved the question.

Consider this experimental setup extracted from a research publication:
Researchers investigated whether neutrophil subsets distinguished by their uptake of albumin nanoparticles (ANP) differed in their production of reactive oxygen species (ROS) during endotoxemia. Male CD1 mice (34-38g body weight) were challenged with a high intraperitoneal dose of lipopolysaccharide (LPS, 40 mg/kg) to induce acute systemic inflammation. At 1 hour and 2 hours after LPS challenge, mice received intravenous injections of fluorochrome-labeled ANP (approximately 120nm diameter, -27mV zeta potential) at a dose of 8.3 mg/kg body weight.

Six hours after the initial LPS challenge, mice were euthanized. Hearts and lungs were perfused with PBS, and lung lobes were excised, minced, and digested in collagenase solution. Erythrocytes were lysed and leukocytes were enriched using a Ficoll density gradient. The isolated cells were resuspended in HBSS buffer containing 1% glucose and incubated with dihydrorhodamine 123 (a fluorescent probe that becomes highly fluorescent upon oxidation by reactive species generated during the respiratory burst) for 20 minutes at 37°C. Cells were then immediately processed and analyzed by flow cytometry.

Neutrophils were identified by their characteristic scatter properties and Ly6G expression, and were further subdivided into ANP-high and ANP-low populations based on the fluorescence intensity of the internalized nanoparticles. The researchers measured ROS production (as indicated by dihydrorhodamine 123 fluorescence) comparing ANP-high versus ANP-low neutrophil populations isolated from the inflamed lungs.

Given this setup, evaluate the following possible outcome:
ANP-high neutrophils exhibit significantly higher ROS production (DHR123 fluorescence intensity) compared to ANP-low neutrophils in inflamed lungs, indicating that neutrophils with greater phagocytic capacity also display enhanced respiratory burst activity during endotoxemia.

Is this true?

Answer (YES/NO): YES